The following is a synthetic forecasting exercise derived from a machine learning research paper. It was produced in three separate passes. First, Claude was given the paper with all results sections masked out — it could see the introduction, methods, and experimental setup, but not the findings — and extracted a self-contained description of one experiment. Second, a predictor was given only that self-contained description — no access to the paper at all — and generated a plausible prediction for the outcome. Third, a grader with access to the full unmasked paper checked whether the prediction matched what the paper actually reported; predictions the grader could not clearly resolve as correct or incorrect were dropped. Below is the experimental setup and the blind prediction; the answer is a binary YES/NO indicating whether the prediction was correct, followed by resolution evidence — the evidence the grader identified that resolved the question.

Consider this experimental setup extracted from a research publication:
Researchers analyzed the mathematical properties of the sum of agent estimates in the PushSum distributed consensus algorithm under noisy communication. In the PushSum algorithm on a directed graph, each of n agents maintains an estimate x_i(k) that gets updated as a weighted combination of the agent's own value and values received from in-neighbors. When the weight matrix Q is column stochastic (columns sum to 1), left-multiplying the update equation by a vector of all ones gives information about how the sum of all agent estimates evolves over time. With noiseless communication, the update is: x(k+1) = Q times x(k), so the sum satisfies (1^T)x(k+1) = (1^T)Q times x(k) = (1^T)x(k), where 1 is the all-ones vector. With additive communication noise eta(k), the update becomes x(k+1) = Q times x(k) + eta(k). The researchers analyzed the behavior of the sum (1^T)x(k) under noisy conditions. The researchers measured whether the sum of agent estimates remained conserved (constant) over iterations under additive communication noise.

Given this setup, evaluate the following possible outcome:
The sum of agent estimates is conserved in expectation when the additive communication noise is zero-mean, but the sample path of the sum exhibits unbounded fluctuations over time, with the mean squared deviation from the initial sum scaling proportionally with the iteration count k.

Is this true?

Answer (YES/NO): NO